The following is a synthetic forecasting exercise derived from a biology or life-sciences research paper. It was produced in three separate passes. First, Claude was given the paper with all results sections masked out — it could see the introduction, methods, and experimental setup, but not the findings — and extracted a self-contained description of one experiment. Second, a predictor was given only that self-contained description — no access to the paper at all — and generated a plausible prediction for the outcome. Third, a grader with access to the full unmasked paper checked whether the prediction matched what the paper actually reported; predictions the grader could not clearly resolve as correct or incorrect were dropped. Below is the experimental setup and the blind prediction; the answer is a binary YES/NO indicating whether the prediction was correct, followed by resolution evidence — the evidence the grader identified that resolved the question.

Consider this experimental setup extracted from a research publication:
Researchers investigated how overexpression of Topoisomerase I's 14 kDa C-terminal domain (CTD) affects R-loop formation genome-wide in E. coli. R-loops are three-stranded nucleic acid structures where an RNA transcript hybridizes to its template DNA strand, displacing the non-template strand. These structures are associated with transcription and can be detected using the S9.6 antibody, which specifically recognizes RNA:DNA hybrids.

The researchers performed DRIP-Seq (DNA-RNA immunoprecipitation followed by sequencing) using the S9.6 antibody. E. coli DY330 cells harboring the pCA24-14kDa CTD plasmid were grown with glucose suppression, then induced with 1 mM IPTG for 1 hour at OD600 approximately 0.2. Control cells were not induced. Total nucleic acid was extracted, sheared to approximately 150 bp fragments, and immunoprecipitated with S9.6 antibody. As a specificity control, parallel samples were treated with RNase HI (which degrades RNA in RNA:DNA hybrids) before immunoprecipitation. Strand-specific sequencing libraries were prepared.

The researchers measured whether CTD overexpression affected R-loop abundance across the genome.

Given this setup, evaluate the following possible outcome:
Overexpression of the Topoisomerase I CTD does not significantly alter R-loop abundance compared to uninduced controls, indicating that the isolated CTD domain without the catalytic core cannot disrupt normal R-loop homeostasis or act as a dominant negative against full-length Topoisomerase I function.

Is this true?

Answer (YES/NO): NO